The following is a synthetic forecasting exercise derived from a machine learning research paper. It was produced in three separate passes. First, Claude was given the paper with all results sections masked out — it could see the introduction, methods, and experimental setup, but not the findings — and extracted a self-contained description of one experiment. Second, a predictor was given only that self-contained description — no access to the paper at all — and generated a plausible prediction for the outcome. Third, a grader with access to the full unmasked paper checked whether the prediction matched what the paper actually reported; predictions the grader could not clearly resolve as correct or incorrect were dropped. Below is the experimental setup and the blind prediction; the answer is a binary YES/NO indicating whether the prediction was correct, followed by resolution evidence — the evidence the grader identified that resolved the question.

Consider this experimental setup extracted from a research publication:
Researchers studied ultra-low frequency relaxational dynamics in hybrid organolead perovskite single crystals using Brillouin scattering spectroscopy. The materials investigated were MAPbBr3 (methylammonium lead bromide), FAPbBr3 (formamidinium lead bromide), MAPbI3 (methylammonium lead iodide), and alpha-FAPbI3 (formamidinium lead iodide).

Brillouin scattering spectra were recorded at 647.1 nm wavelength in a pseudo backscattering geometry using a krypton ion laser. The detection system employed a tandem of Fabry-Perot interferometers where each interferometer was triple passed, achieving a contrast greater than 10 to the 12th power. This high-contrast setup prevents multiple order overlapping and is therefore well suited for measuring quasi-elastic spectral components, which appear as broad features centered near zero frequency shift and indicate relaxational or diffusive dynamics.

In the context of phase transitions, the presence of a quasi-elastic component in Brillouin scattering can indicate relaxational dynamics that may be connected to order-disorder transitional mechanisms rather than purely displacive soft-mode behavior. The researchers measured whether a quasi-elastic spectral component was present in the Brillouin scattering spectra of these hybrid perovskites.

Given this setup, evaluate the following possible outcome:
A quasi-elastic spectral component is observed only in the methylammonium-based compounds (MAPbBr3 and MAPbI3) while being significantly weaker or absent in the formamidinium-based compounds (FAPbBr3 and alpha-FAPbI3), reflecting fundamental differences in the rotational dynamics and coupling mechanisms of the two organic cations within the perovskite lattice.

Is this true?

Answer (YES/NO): NO